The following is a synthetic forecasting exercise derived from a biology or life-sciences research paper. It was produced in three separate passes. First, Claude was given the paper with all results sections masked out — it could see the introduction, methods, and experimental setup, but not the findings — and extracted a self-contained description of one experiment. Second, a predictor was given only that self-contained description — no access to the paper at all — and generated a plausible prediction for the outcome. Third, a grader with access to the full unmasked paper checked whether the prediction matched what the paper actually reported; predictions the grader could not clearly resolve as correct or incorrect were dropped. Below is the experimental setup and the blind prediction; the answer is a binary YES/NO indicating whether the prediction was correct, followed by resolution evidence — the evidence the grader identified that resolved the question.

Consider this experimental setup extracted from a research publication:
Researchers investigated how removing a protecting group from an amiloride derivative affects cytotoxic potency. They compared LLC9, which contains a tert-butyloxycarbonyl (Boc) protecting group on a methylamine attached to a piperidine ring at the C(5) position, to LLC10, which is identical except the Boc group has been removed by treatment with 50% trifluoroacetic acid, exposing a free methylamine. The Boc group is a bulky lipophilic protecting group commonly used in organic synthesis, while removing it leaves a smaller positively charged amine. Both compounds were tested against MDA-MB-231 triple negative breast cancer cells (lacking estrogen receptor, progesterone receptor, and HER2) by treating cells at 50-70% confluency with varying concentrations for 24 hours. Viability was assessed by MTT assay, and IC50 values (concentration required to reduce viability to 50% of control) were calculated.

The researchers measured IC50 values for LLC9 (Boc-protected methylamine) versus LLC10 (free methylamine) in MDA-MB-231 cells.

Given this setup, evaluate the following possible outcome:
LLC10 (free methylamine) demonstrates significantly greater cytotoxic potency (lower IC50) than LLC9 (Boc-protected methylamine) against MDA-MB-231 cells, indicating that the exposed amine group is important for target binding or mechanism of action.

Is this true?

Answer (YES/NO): NO